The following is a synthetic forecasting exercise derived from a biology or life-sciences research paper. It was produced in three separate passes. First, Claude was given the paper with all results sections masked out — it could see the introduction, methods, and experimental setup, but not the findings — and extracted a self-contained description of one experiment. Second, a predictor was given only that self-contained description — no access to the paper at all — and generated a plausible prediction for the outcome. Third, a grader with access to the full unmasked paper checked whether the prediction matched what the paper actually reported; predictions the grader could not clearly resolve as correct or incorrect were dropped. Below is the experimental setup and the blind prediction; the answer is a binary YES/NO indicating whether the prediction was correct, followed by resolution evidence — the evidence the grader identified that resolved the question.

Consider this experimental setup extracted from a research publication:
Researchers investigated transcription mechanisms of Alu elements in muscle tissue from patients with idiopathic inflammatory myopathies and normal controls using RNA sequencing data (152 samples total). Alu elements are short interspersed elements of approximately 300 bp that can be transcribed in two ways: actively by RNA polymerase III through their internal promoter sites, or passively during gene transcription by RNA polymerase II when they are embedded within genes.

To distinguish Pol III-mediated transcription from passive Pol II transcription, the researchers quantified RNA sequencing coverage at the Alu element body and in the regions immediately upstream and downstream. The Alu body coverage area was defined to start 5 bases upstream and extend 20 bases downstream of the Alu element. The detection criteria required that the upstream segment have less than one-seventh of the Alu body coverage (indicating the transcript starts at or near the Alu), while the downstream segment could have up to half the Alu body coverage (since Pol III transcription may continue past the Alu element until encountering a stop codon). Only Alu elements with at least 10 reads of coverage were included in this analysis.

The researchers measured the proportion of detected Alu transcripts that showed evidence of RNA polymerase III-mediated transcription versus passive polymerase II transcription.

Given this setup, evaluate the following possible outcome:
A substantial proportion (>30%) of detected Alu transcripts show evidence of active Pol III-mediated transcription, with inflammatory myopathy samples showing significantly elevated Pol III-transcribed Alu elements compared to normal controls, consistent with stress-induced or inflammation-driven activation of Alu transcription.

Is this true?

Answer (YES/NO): NO